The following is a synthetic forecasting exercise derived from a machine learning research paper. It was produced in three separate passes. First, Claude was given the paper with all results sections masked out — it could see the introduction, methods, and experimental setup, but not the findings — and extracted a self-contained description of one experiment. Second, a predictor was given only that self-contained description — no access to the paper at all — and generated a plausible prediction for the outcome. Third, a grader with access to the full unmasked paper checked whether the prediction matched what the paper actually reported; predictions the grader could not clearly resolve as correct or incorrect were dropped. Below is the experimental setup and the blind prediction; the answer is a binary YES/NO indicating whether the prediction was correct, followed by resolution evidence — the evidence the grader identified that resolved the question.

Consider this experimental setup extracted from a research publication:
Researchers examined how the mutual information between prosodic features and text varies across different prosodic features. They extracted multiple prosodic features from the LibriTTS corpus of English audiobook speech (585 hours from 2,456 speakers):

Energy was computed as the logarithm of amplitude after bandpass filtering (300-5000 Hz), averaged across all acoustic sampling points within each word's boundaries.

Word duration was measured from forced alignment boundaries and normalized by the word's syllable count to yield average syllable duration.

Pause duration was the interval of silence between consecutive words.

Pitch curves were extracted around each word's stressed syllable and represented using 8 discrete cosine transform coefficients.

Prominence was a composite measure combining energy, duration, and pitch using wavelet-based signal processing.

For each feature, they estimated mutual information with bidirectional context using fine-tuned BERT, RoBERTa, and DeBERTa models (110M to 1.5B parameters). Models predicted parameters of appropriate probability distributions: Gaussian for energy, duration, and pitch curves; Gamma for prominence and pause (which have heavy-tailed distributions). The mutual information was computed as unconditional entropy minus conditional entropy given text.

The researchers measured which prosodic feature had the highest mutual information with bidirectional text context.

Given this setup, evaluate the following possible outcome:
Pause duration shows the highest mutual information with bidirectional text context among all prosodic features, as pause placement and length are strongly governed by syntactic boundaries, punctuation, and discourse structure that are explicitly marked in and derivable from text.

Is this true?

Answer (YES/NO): NO